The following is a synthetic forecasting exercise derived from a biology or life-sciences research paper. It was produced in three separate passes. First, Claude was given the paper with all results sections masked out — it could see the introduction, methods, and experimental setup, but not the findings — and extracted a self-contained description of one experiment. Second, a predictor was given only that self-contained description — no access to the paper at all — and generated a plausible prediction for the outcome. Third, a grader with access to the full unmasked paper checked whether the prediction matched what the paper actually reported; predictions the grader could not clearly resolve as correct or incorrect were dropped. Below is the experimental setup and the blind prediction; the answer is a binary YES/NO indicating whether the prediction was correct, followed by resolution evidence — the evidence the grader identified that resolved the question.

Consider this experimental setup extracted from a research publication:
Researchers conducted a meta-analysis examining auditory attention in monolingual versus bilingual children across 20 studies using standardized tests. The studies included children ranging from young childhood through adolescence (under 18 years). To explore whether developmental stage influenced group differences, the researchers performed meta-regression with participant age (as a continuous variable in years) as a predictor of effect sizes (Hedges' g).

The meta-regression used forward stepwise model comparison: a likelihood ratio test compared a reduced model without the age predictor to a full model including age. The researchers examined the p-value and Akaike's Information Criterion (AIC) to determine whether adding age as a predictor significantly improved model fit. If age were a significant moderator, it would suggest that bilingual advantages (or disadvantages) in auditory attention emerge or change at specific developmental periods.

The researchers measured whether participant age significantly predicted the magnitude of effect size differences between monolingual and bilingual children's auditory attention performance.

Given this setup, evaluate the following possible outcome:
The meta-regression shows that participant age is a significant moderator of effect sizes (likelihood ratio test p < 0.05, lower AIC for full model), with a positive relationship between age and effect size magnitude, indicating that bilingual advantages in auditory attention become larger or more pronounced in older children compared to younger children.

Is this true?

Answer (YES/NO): NO